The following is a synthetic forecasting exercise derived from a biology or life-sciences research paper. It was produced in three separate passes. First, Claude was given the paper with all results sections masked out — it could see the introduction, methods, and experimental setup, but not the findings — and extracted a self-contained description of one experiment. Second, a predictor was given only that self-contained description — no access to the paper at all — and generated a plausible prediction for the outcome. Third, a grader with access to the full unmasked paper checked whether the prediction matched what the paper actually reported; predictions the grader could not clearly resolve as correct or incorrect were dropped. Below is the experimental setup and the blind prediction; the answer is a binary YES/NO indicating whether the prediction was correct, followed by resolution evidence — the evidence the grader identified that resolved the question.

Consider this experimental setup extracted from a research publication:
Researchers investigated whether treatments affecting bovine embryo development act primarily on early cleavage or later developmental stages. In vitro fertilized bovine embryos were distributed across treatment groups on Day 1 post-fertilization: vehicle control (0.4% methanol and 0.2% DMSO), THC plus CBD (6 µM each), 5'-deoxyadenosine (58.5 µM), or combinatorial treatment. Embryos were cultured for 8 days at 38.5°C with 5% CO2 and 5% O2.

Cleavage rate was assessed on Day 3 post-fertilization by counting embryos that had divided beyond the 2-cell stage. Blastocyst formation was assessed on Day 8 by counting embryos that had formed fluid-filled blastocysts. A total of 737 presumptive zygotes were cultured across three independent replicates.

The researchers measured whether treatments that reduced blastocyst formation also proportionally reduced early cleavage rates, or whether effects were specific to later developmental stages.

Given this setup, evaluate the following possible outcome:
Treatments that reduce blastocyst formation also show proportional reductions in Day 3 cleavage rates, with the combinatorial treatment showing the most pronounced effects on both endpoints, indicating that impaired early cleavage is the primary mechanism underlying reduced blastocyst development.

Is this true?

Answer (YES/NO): NO